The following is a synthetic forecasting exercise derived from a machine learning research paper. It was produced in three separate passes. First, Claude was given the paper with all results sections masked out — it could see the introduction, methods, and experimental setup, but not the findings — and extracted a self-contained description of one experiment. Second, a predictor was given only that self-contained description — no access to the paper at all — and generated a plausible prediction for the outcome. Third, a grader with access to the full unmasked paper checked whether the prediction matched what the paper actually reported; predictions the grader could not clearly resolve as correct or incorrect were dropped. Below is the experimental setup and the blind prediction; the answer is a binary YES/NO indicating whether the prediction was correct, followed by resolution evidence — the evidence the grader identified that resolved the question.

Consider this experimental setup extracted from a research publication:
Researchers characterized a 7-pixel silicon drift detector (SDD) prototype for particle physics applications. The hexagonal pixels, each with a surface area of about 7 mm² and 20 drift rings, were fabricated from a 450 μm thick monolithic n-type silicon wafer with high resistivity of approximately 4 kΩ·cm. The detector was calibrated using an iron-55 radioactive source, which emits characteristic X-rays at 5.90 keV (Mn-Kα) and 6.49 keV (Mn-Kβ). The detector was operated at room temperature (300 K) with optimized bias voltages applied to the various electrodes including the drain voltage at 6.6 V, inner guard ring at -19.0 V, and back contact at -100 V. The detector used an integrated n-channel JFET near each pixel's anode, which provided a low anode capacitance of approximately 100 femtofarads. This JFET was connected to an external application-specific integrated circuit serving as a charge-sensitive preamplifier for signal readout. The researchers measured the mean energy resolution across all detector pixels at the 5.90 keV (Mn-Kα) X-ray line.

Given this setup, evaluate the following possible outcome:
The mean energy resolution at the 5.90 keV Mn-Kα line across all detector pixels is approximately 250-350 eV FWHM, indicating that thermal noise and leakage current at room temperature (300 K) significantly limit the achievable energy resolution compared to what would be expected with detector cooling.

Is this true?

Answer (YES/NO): NO